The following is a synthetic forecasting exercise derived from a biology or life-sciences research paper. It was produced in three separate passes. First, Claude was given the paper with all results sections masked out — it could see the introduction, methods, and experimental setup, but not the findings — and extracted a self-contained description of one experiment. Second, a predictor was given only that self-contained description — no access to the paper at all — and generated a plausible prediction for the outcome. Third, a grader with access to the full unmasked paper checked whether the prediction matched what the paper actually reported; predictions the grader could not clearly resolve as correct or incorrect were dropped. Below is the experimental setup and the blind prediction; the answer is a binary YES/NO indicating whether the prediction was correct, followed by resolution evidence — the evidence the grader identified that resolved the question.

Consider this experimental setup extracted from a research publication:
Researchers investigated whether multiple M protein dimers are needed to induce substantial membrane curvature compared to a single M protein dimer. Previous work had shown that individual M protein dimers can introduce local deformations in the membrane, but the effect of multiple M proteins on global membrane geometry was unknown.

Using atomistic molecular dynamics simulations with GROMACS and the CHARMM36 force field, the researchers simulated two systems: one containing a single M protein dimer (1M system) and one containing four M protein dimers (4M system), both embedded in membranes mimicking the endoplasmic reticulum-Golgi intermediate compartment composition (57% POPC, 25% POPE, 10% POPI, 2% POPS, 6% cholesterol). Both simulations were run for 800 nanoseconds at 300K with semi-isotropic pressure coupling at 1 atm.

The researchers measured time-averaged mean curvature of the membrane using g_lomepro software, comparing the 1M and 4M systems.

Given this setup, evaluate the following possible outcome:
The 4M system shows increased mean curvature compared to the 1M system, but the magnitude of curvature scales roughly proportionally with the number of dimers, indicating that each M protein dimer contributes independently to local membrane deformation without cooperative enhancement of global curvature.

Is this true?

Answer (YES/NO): NO